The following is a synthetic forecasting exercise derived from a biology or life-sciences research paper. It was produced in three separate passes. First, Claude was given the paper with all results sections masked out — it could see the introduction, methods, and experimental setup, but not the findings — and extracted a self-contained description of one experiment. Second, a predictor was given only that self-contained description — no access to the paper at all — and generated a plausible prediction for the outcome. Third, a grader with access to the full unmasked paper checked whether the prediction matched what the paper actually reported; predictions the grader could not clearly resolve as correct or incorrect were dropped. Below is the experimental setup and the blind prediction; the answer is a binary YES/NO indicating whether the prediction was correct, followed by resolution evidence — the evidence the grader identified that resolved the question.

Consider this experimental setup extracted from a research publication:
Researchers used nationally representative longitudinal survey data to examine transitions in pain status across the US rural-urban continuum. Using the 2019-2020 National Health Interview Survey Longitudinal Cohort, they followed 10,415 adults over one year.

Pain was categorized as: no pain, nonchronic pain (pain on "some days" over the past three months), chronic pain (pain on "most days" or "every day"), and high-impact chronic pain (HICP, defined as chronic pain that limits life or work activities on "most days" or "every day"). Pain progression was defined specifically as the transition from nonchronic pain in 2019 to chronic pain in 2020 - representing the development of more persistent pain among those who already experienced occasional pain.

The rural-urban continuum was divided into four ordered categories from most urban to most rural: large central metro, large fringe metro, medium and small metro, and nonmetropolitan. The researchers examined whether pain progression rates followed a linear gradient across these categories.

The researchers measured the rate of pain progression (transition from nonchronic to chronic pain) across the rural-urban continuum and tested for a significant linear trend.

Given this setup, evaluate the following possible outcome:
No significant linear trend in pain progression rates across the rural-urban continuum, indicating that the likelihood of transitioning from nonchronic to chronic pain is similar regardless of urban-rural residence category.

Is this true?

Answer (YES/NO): NO